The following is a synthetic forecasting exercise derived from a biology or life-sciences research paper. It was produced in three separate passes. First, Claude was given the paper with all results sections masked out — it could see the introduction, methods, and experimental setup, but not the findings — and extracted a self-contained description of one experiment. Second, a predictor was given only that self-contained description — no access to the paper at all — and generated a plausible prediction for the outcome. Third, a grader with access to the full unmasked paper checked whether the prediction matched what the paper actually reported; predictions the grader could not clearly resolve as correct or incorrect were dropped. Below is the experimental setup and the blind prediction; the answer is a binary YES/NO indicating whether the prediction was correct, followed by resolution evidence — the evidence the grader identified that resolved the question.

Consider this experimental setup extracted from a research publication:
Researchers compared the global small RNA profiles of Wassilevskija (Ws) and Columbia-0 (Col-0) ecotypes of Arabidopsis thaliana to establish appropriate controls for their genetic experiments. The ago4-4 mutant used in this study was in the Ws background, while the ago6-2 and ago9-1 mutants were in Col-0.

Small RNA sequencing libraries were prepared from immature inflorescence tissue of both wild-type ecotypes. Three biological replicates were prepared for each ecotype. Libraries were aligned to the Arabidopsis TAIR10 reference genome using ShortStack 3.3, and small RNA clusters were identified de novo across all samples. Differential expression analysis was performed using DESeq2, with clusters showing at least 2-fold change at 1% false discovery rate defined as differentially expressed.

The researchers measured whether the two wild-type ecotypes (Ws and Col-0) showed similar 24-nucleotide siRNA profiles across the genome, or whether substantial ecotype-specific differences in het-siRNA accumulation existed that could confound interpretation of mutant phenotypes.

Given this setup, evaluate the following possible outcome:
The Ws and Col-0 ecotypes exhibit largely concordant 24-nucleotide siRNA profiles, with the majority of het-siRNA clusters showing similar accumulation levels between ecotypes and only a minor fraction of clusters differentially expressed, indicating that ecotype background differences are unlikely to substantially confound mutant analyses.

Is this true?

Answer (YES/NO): NO